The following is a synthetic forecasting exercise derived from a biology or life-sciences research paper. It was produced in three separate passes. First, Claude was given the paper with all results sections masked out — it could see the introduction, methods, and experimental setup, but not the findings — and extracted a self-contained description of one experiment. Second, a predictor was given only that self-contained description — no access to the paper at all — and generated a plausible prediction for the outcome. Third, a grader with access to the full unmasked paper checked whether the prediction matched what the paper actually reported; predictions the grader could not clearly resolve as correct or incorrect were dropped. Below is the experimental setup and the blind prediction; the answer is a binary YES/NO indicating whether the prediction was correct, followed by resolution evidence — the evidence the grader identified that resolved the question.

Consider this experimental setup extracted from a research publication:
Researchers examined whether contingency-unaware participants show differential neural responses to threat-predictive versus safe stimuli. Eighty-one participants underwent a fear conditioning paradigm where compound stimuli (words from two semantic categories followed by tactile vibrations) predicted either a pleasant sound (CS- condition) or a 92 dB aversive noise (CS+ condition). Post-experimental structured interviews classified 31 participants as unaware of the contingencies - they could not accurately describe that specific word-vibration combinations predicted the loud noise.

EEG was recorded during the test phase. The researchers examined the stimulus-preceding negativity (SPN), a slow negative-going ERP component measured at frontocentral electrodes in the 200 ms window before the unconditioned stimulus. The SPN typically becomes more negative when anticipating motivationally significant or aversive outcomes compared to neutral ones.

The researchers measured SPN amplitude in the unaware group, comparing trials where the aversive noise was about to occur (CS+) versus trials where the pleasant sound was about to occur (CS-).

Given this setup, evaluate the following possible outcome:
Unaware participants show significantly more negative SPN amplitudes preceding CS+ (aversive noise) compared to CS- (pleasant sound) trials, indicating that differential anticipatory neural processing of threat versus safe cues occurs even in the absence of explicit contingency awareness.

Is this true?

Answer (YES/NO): NO